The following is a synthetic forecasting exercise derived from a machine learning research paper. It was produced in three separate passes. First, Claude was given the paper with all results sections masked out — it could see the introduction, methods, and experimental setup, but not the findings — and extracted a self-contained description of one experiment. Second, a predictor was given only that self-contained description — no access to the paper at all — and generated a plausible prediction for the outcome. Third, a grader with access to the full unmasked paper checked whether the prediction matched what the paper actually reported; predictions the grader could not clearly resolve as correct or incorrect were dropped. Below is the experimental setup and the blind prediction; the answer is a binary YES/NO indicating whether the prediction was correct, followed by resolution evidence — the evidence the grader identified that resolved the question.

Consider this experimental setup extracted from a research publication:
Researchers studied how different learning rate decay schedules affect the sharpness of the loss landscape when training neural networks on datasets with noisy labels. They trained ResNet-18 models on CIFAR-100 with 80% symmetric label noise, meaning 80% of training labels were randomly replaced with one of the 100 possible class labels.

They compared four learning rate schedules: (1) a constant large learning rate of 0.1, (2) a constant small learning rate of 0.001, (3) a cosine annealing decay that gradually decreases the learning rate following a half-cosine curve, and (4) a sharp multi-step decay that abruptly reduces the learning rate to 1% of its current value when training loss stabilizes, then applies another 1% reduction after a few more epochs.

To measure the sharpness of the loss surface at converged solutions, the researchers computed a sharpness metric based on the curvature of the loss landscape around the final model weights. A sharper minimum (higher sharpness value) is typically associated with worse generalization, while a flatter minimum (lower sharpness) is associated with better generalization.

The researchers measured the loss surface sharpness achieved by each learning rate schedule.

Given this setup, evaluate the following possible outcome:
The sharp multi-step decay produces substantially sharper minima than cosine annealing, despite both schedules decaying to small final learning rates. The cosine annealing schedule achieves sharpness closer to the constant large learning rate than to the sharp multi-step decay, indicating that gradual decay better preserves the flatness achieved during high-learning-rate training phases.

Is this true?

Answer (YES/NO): NO